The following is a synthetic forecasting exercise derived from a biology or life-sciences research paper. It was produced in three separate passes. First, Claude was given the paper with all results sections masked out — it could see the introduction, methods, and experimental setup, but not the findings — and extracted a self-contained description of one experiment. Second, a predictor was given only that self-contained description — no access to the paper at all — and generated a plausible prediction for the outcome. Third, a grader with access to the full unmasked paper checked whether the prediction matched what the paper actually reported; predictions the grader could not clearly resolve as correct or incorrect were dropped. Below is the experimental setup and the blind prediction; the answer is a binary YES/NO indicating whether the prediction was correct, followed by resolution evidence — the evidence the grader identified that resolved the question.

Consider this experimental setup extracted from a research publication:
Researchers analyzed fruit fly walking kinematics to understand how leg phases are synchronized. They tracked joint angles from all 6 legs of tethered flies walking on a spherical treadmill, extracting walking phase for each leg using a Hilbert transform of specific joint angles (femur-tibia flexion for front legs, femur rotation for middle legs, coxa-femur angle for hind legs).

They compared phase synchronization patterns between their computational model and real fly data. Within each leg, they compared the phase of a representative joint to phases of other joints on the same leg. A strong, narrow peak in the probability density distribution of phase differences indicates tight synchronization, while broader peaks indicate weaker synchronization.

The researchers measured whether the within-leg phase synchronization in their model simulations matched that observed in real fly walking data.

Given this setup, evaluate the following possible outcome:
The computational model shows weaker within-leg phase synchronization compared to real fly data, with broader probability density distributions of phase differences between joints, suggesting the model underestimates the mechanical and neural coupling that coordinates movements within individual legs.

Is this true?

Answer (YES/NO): NO